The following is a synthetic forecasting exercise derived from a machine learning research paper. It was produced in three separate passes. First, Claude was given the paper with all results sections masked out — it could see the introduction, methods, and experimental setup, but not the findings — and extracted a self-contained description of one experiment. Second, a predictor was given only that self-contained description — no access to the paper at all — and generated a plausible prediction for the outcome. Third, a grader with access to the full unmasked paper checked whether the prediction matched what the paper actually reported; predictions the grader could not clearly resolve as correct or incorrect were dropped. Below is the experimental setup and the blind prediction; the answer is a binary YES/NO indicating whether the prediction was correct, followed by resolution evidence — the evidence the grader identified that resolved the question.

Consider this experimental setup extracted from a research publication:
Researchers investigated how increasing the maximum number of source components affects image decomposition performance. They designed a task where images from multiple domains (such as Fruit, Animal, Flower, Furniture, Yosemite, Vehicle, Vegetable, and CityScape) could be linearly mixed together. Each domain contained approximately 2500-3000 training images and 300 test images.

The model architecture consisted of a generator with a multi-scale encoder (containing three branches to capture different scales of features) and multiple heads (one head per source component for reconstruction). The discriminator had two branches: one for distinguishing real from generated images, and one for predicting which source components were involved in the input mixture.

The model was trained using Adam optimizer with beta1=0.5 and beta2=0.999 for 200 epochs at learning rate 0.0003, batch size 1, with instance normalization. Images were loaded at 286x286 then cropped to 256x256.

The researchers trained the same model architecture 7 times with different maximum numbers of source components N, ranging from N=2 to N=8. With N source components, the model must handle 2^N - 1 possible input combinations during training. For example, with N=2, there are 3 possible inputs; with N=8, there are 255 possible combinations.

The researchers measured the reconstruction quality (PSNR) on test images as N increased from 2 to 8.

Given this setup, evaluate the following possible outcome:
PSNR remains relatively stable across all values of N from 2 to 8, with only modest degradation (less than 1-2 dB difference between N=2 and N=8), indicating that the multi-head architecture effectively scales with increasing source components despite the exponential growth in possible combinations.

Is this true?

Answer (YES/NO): NO